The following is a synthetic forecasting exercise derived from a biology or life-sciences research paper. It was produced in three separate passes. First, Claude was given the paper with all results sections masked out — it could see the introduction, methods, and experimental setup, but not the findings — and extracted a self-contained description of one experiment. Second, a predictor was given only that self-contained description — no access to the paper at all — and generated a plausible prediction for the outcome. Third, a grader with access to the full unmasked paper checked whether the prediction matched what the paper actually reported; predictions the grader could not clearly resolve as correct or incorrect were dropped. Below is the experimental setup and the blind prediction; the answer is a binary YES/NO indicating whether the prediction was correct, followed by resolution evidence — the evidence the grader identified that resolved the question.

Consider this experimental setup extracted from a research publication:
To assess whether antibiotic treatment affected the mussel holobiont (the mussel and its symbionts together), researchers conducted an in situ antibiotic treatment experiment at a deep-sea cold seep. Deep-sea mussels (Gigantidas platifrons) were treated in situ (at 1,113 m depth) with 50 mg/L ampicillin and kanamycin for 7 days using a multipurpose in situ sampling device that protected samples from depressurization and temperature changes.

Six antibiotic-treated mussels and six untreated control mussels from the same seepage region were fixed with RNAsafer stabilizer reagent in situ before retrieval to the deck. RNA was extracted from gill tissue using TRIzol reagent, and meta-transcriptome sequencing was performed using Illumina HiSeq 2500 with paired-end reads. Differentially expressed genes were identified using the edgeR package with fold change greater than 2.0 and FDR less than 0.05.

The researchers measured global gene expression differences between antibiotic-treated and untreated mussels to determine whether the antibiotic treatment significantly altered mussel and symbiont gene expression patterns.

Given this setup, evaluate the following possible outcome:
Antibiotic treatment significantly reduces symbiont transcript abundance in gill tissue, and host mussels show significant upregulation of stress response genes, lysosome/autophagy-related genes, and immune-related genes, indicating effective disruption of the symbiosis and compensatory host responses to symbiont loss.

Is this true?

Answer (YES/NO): NO